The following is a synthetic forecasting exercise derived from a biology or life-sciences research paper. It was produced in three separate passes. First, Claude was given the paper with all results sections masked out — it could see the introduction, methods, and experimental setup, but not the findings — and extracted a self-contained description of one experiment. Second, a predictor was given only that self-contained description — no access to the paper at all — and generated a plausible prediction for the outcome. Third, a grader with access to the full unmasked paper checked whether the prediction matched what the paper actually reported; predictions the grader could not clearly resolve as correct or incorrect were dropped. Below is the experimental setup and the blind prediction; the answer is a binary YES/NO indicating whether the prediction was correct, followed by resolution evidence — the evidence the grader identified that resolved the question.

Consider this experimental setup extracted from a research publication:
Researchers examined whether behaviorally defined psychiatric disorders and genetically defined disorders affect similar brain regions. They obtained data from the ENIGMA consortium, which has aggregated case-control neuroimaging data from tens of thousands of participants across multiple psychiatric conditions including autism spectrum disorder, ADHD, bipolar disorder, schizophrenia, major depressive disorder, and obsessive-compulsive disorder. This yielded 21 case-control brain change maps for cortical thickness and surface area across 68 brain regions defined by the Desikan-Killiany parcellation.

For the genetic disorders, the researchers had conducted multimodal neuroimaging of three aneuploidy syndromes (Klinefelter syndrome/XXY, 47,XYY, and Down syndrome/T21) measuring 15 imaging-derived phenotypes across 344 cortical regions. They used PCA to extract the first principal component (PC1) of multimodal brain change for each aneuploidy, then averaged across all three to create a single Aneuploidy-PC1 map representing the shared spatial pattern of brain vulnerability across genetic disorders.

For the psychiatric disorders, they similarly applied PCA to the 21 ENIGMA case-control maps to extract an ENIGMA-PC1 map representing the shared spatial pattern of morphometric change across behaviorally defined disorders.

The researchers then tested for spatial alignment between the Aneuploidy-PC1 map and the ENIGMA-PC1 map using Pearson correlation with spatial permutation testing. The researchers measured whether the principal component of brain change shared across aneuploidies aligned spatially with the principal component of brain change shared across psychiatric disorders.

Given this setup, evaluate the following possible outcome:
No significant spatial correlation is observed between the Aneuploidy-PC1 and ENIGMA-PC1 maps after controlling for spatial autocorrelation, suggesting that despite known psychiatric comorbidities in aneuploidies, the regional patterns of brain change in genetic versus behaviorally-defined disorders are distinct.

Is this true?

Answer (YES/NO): NO